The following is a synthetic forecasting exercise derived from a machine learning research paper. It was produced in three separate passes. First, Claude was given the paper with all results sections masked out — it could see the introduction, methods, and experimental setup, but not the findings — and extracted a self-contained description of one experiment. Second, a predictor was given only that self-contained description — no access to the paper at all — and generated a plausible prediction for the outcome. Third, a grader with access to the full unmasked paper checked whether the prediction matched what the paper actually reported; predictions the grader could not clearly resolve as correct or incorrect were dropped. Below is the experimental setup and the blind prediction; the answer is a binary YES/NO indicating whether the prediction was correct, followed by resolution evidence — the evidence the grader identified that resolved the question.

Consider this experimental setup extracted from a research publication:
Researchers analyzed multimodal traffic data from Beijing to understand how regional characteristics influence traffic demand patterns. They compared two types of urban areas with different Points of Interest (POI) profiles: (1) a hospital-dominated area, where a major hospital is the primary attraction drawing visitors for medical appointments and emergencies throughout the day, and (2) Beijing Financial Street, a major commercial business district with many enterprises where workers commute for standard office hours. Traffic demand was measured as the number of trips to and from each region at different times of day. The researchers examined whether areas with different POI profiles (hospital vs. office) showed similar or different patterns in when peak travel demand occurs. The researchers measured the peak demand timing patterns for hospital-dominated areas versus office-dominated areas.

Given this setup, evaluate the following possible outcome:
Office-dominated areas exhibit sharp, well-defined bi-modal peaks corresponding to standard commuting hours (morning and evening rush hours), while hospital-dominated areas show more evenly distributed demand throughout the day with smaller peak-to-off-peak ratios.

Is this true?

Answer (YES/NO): NO